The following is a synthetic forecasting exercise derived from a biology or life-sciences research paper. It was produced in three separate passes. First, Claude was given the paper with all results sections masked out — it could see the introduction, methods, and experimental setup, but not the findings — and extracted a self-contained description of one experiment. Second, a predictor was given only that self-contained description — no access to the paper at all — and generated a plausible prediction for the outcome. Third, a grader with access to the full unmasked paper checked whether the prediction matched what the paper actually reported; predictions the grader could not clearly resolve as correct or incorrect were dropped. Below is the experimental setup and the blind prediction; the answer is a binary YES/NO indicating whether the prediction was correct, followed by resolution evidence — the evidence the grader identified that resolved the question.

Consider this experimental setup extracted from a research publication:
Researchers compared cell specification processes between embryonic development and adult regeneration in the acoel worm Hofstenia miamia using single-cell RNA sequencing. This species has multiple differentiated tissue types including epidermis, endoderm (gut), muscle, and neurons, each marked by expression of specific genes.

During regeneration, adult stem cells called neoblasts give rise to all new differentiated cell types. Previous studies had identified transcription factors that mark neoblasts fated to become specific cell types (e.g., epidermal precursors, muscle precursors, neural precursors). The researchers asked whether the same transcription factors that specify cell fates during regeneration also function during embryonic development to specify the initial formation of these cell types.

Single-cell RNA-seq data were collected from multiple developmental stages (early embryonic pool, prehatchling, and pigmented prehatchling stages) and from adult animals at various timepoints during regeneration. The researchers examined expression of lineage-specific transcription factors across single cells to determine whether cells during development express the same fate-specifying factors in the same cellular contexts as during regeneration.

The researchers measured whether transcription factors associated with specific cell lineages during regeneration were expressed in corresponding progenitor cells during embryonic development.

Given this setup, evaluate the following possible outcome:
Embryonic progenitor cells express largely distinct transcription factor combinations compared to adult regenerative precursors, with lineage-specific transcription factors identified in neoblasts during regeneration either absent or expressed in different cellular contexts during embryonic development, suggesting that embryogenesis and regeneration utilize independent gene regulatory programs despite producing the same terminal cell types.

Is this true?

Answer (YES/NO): NO